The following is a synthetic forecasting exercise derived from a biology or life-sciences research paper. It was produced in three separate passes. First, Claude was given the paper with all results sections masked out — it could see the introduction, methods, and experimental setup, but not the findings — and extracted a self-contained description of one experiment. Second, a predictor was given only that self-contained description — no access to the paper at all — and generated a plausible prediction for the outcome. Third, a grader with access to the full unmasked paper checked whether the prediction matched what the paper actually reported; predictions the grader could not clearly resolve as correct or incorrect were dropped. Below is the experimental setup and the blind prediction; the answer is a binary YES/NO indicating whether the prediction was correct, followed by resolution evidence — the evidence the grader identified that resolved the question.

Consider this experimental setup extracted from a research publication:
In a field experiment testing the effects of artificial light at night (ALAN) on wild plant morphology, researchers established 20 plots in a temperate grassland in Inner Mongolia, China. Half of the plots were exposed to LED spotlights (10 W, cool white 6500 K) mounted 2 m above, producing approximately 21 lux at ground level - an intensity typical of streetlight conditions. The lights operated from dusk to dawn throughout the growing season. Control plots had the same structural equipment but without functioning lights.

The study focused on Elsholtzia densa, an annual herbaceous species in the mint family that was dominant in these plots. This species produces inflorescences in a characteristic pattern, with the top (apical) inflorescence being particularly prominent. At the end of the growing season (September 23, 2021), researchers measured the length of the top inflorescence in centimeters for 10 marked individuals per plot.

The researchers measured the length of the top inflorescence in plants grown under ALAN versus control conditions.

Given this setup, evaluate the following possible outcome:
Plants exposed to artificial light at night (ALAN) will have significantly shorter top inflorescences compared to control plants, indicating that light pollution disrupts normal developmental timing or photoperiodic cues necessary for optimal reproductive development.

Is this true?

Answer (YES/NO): NO